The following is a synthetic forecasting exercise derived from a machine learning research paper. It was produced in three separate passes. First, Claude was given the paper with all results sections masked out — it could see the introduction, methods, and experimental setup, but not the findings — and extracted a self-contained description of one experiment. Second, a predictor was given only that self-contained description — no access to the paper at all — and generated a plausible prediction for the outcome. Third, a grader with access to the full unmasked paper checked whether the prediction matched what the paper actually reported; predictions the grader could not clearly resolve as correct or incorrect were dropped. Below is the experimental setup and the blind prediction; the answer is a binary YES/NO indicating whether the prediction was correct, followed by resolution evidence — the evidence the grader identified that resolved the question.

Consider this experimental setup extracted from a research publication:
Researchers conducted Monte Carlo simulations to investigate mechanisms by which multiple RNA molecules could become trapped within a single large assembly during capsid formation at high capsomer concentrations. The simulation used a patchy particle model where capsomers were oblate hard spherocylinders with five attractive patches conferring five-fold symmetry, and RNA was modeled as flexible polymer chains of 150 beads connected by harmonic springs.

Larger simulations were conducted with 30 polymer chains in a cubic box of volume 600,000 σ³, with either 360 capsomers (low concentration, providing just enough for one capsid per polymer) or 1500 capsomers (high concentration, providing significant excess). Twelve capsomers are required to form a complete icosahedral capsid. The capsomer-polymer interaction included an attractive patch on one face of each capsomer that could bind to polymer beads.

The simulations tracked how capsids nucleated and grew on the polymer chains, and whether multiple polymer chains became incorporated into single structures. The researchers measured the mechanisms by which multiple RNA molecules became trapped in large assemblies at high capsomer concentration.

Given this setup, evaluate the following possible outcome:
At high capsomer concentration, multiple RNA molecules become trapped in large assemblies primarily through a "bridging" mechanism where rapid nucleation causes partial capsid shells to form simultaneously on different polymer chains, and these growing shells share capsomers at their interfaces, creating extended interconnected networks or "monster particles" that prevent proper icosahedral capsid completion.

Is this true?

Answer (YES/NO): NO